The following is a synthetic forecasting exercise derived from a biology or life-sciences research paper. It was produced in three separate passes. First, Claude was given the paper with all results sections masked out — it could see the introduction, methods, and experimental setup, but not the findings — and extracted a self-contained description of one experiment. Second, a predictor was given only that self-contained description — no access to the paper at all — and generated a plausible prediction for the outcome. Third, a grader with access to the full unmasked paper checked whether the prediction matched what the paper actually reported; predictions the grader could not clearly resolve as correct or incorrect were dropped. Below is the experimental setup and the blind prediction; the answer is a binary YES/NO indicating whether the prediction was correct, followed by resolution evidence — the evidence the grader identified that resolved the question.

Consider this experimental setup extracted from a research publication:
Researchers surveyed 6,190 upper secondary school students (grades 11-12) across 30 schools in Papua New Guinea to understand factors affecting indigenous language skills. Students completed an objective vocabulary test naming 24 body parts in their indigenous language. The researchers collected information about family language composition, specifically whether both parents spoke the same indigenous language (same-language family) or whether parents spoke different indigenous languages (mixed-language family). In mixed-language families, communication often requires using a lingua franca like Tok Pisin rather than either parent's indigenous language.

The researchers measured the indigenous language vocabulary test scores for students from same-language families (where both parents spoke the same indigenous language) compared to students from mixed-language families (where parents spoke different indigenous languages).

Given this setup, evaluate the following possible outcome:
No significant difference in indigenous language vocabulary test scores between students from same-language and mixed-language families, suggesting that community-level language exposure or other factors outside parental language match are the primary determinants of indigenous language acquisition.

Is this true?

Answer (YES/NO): NO